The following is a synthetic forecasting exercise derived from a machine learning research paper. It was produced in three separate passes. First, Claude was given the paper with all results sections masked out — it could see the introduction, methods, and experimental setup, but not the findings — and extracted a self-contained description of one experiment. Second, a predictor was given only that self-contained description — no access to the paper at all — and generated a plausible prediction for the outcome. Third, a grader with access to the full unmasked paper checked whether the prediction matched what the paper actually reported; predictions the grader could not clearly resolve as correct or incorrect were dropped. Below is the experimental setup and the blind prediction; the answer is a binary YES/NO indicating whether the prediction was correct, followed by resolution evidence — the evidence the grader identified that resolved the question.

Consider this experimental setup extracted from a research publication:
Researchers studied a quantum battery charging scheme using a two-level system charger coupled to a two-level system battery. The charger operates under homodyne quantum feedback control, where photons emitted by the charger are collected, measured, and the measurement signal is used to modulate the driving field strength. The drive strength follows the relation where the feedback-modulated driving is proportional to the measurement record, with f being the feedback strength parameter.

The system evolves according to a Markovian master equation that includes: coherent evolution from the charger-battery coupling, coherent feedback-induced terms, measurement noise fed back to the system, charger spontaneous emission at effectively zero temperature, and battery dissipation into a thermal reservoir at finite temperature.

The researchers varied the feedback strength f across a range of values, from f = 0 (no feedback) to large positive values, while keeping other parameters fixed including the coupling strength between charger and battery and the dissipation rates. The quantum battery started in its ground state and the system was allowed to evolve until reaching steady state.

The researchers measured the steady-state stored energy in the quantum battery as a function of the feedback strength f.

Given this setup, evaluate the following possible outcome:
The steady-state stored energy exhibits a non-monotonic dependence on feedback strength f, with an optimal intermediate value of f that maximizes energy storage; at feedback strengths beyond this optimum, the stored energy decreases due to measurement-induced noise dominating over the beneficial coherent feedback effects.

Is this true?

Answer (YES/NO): YES